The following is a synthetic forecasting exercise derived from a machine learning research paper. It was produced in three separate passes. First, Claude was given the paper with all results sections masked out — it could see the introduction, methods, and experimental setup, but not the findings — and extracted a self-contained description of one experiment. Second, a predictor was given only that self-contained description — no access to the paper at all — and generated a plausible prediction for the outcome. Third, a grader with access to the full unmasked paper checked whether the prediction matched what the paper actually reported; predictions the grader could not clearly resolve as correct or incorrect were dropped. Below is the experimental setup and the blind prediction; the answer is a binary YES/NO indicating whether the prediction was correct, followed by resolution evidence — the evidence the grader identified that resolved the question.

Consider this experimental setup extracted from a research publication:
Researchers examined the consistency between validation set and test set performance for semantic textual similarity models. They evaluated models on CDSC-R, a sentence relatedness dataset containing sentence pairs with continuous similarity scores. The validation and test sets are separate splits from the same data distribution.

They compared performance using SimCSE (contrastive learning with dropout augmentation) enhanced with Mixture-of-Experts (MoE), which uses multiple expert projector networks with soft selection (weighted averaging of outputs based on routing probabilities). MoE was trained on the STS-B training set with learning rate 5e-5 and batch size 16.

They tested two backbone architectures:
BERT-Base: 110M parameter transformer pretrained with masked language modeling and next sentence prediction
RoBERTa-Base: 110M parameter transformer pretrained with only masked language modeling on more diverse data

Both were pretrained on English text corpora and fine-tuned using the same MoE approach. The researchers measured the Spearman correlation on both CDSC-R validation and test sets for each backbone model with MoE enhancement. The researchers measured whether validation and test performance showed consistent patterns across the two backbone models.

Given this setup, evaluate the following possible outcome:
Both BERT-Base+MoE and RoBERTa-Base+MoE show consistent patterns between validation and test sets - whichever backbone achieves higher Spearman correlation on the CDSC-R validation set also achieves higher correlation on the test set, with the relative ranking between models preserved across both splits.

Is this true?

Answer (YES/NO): NO